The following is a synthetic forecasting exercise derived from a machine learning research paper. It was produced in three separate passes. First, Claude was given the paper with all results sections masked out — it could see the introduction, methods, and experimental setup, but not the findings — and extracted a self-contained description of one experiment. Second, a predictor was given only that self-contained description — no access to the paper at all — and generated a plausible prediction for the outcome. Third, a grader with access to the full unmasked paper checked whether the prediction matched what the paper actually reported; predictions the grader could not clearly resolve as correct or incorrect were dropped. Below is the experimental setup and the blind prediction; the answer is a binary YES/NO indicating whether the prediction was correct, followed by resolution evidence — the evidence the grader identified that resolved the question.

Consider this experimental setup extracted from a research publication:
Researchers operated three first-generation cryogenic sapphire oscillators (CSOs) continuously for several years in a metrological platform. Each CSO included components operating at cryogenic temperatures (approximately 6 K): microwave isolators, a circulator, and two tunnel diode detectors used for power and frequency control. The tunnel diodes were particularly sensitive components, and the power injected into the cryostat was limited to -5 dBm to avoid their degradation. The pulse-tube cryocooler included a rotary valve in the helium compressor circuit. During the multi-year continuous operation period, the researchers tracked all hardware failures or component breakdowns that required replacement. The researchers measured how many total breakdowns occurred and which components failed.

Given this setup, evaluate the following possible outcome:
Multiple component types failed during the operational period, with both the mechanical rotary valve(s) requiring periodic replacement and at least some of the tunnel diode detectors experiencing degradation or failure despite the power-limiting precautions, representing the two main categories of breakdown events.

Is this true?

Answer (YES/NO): NO